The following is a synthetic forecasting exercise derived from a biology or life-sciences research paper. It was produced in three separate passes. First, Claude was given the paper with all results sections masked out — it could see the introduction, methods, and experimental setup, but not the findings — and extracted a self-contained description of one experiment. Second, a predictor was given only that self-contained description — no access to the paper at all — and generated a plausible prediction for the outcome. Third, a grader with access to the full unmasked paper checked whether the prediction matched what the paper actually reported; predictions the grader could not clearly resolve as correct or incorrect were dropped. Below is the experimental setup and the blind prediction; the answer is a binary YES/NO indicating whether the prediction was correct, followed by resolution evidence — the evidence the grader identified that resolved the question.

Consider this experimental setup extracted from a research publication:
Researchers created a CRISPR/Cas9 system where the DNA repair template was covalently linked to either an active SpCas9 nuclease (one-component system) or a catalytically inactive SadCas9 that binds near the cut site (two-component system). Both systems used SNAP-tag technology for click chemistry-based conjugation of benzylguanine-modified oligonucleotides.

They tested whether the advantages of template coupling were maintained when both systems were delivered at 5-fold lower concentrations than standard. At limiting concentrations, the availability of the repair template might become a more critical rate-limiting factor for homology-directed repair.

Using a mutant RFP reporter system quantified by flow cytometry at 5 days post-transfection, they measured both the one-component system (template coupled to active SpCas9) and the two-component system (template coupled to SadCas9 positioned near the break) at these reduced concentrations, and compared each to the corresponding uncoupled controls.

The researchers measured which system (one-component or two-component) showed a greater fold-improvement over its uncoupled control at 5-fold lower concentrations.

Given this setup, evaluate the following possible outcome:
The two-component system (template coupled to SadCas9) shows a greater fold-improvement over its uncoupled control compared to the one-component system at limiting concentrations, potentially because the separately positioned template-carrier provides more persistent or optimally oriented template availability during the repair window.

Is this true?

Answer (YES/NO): YES